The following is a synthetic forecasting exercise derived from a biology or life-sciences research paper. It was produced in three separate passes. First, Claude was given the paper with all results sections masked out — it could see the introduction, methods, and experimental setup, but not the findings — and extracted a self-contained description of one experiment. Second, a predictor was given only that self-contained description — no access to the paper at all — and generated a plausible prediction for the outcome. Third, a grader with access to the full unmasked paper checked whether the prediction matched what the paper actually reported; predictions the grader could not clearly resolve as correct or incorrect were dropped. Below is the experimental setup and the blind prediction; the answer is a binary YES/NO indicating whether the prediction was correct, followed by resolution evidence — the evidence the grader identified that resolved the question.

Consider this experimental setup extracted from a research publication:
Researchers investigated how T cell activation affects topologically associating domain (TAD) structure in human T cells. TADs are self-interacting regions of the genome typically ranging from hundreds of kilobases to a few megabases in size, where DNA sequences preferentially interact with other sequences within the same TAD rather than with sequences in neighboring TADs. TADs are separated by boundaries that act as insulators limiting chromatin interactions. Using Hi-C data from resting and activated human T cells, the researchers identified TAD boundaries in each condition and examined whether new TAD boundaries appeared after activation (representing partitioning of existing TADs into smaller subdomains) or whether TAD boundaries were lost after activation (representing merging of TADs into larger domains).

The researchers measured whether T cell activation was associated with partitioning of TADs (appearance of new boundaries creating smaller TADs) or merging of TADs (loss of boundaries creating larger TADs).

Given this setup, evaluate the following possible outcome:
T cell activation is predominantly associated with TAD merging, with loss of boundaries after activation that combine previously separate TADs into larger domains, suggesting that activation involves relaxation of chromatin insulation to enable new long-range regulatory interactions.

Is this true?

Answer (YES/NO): NO